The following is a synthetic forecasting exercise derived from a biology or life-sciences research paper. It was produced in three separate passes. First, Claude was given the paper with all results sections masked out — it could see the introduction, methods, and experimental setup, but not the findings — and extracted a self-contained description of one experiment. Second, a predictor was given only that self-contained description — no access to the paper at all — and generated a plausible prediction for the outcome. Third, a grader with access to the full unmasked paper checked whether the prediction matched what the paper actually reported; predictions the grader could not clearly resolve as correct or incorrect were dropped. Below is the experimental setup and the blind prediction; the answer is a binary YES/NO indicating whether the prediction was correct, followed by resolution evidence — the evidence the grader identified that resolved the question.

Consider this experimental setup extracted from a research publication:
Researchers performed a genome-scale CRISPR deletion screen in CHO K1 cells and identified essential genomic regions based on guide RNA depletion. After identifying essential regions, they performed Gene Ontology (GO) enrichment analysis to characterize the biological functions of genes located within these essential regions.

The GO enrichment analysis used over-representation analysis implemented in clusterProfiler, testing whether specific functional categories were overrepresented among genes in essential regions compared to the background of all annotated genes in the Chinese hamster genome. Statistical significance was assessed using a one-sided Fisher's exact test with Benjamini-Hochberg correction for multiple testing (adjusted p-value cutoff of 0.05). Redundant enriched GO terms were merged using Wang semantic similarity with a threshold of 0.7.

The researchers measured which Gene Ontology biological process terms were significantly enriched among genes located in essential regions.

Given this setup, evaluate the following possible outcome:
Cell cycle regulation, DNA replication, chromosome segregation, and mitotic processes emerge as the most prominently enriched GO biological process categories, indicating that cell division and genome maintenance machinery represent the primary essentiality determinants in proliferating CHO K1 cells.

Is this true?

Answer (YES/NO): NO